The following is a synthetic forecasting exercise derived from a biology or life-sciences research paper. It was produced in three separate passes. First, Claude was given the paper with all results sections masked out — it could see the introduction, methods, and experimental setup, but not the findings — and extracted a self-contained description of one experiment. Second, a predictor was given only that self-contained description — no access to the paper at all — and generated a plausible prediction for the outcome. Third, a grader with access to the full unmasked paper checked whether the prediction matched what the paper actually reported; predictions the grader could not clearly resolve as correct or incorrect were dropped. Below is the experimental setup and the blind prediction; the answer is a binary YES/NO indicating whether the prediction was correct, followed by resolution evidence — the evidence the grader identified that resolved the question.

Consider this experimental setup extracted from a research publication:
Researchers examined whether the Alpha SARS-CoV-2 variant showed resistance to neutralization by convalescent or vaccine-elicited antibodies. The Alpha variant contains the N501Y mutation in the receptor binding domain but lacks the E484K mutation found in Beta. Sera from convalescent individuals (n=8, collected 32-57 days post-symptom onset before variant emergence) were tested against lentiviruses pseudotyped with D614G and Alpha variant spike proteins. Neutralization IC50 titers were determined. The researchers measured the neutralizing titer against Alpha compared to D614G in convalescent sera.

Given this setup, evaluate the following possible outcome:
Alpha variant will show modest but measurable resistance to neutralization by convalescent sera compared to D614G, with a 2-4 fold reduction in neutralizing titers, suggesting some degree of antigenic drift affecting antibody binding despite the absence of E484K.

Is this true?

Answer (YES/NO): NO